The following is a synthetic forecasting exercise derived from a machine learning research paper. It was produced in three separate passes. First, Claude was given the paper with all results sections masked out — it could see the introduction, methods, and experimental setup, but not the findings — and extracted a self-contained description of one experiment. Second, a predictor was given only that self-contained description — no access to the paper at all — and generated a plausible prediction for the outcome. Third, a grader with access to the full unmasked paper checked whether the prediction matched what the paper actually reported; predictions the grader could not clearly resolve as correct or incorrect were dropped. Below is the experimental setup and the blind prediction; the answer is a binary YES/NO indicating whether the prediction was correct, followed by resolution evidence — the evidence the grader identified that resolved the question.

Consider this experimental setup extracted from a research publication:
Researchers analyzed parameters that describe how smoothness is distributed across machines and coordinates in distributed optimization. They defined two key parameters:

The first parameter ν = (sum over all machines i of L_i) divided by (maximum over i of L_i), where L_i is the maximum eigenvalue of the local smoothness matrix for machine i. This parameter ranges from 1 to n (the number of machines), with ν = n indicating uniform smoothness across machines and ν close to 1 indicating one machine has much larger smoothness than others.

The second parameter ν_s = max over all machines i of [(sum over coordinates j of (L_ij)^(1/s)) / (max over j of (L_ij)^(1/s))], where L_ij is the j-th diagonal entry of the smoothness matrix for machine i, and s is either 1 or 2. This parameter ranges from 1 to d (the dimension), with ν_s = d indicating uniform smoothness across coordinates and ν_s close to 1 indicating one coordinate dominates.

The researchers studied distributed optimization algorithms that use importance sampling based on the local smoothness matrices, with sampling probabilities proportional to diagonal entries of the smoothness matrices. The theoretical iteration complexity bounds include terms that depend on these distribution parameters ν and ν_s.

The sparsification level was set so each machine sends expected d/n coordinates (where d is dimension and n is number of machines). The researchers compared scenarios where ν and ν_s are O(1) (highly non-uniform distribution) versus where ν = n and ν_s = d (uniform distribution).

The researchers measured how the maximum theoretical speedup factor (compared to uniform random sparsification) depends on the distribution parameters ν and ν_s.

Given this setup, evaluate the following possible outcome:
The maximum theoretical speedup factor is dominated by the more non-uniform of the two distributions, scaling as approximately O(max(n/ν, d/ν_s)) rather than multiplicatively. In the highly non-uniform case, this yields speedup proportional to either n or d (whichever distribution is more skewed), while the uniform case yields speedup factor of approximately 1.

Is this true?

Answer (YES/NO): NO